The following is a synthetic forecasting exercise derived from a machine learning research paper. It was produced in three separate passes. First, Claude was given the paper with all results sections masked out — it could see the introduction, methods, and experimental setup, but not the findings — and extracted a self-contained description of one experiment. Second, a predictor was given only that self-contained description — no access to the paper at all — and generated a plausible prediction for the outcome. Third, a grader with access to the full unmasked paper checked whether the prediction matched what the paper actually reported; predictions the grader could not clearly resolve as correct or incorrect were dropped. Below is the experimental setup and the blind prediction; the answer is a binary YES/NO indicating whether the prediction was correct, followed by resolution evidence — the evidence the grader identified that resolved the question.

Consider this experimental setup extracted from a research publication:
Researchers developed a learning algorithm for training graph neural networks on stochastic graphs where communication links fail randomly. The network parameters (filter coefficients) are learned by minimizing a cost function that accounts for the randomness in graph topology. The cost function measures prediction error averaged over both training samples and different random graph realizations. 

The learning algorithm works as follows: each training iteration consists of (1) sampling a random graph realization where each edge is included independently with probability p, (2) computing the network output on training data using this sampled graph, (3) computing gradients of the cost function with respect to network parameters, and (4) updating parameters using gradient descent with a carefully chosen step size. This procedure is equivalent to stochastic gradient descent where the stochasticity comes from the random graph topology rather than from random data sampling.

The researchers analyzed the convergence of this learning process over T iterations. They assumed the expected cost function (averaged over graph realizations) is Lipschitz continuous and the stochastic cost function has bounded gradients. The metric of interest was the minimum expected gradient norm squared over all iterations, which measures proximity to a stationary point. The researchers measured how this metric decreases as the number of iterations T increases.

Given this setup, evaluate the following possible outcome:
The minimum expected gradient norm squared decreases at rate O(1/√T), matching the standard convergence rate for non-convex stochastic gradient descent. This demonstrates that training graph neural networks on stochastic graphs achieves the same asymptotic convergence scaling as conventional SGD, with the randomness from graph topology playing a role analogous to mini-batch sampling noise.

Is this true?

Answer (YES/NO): YES